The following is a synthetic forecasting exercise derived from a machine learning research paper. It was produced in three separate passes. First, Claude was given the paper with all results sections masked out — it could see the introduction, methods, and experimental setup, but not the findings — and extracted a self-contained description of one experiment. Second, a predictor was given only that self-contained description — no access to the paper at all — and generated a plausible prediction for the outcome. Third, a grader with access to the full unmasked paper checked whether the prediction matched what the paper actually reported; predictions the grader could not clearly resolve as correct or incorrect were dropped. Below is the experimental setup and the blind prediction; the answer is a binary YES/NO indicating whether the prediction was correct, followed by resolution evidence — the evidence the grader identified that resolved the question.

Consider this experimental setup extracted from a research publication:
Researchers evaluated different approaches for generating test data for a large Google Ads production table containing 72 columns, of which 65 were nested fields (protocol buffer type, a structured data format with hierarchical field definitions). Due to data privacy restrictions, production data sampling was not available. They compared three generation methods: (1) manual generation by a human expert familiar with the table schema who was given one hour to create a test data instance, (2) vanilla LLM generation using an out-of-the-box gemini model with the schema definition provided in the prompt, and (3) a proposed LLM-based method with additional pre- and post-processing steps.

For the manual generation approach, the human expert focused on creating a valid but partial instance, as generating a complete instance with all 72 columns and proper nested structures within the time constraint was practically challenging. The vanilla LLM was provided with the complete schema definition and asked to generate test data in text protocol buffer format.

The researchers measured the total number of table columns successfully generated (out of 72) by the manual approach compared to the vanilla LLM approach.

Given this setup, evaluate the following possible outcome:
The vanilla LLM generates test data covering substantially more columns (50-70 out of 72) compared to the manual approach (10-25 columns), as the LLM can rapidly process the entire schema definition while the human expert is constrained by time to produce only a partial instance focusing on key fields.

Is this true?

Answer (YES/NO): YES